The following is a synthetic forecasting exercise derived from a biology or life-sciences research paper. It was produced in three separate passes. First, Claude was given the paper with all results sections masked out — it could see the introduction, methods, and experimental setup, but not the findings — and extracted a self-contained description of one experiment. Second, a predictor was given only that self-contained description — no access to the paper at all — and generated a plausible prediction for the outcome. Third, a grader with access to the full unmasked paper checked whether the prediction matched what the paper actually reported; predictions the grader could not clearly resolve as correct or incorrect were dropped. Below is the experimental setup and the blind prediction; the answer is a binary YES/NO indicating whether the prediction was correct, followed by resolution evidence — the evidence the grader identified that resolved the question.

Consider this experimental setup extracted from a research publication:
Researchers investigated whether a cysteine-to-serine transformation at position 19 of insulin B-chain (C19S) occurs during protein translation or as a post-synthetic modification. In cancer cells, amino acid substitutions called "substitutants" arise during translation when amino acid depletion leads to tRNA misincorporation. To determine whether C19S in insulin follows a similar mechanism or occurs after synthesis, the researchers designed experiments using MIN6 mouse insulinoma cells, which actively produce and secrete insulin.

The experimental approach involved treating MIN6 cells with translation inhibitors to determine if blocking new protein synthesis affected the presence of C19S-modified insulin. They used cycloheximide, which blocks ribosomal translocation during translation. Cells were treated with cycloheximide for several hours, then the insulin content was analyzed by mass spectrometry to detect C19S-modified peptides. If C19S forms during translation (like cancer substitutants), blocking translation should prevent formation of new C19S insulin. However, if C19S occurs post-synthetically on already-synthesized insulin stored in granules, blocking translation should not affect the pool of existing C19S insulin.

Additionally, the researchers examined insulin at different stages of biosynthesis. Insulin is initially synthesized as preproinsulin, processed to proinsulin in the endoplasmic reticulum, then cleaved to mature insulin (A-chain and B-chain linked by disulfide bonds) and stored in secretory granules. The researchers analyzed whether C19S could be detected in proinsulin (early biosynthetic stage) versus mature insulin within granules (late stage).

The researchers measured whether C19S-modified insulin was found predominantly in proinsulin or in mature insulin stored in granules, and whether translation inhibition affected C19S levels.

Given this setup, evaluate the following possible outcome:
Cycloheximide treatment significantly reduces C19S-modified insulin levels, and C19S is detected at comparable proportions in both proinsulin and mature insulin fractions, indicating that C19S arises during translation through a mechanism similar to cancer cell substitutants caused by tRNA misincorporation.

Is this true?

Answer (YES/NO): NO